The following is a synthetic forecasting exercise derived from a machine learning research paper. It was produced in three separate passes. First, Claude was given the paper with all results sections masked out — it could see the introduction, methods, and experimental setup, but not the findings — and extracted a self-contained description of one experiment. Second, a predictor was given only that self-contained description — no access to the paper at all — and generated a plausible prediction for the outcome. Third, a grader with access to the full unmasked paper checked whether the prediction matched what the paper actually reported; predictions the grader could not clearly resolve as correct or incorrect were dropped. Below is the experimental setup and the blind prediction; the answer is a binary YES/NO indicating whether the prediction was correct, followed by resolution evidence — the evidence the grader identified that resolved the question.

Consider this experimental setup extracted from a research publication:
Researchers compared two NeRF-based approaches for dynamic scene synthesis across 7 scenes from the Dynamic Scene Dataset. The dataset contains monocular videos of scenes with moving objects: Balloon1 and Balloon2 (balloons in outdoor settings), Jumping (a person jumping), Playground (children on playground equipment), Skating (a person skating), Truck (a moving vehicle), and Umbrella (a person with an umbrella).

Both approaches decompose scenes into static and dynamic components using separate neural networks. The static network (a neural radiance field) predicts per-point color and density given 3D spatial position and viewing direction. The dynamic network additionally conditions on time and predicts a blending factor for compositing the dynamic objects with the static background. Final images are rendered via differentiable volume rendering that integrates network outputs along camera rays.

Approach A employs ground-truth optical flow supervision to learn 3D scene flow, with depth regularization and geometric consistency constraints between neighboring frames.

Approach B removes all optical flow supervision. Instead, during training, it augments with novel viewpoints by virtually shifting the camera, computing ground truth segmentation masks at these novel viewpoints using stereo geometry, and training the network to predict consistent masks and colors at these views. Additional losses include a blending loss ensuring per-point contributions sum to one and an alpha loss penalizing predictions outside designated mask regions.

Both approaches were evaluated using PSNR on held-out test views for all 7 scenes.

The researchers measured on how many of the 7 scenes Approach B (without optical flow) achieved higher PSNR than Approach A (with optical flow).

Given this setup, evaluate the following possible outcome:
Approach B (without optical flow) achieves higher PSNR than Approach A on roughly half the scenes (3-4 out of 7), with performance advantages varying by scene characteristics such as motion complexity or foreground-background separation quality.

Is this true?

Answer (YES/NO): NO